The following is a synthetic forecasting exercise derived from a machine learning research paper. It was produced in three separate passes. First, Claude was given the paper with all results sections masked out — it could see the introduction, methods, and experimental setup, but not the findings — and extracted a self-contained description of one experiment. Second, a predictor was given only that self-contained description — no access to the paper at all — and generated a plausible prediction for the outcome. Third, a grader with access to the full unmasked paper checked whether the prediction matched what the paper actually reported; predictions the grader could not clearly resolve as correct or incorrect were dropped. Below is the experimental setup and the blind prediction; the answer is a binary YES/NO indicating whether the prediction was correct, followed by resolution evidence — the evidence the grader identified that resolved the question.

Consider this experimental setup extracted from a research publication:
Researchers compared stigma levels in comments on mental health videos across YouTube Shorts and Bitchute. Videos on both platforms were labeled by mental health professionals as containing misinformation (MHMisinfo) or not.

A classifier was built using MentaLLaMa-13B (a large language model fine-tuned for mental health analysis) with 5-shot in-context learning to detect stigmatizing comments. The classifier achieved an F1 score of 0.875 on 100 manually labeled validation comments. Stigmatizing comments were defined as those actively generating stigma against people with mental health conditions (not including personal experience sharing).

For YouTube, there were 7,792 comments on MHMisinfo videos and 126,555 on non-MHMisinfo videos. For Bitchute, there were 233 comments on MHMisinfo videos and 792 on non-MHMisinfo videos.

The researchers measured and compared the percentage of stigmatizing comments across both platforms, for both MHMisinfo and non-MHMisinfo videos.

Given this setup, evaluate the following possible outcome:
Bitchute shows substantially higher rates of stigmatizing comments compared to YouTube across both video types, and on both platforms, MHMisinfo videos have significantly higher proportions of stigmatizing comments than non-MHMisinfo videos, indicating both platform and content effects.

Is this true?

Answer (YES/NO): YES